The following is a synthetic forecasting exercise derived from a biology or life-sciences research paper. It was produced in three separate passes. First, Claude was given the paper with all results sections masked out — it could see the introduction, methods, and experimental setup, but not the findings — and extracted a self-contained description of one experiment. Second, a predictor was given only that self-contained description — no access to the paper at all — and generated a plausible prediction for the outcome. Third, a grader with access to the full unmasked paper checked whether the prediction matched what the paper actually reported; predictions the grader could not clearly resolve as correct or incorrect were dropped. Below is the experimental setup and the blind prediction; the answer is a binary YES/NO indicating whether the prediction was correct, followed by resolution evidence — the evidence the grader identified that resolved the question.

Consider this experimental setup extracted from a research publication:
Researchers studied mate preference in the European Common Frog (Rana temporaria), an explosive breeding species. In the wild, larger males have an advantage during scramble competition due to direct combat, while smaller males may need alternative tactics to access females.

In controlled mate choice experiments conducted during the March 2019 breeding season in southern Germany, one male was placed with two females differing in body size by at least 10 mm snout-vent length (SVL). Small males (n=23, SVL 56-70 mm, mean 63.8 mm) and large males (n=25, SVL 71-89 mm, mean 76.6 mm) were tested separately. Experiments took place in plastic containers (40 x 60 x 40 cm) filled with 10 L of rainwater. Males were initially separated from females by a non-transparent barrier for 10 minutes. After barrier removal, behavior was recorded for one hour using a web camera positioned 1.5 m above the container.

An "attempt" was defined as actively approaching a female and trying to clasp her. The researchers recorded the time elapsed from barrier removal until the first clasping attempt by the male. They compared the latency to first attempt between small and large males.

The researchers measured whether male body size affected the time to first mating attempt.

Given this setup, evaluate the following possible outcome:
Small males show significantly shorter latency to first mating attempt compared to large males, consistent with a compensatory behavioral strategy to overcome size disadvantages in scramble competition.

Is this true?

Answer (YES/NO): YES